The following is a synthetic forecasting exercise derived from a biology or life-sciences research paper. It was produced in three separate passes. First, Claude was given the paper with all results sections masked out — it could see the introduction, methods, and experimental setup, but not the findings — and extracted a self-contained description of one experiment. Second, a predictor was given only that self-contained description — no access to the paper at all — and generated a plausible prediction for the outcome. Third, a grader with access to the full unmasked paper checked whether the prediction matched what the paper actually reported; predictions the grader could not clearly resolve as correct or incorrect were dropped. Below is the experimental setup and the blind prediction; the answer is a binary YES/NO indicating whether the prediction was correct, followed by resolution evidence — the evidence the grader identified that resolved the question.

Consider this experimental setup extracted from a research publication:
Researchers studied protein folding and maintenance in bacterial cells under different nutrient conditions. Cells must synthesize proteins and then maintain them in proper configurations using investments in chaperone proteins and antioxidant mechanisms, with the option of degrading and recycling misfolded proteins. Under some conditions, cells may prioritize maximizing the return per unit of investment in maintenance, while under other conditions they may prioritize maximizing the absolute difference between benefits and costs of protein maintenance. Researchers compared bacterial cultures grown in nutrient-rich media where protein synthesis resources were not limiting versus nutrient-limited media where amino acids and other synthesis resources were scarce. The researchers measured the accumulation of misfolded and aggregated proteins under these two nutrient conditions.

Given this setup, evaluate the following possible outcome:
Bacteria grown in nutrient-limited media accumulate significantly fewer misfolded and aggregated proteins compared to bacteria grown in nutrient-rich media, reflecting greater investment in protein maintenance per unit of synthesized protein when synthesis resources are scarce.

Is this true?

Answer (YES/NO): YES